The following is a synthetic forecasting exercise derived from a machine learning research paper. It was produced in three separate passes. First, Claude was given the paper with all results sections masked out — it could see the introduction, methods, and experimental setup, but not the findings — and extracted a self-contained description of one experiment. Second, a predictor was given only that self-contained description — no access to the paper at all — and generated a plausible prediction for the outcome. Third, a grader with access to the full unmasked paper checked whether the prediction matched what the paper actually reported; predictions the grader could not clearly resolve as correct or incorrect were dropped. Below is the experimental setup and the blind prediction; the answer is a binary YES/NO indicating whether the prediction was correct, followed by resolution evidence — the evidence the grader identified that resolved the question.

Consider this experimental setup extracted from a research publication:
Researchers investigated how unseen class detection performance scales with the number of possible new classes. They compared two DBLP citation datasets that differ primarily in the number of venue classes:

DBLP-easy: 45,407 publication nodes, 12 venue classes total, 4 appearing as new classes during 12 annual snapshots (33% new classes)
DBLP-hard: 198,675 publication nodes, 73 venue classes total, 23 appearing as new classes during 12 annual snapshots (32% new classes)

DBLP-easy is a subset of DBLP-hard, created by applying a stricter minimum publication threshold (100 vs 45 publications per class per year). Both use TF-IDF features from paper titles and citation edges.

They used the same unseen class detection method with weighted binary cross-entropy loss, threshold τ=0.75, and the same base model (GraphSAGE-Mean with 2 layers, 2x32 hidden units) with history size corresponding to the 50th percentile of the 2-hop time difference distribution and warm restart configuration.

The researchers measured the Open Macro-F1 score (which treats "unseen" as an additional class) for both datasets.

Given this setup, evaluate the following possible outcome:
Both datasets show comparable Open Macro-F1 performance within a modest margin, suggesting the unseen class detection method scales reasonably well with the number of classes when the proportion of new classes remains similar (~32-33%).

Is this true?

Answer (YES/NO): NO